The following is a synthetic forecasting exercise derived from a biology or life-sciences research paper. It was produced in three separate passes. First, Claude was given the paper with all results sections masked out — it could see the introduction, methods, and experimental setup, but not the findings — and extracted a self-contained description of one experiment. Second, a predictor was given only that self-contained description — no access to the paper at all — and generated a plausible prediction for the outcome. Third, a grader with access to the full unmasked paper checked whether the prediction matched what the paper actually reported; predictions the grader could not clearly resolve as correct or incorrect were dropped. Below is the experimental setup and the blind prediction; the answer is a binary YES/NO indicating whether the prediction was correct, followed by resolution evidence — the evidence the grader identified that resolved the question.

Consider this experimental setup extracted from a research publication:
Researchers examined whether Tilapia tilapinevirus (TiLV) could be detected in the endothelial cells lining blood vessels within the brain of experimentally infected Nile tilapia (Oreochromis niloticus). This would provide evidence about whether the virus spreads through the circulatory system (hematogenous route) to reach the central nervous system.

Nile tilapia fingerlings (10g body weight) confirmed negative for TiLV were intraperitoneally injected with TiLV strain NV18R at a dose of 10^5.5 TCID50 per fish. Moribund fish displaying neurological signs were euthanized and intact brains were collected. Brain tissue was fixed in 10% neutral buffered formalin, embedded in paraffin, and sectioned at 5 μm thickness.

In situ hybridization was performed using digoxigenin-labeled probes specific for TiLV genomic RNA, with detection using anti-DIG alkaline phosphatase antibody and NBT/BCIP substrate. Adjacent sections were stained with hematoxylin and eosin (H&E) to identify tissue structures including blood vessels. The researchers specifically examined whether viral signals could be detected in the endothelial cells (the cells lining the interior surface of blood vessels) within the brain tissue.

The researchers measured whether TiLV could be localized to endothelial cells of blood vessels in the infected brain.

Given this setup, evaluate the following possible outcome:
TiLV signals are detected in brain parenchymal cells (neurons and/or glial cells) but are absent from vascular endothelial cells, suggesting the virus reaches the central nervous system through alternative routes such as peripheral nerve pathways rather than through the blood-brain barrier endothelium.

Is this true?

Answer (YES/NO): NO